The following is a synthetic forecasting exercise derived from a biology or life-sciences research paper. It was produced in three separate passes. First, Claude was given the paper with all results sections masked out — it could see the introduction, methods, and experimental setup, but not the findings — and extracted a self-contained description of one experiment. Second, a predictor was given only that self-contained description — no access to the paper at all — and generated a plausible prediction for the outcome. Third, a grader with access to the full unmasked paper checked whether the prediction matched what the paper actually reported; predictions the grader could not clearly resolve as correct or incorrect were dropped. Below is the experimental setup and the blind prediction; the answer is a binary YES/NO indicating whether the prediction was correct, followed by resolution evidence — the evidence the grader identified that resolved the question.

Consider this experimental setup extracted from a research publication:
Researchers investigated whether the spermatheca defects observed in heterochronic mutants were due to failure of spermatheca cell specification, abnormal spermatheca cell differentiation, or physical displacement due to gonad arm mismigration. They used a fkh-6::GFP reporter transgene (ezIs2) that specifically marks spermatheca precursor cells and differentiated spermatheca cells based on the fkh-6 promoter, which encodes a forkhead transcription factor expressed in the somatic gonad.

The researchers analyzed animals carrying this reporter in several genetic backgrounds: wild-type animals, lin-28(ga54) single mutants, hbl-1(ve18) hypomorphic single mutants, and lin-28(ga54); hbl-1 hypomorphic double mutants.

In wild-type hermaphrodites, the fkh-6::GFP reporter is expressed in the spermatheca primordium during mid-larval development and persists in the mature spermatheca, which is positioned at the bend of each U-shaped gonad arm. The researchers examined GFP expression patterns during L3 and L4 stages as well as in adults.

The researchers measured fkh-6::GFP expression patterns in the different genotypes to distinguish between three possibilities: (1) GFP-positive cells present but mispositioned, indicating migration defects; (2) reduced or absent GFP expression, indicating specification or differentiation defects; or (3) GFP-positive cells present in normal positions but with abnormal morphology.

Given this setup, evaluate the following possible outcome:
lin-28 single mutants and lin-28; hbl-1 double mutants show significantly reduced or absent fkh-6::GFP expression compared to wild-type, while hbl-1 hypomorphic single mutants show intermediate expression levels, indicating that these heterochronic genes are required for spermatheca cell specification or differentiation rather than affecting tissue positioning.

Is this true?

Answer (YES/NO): NO